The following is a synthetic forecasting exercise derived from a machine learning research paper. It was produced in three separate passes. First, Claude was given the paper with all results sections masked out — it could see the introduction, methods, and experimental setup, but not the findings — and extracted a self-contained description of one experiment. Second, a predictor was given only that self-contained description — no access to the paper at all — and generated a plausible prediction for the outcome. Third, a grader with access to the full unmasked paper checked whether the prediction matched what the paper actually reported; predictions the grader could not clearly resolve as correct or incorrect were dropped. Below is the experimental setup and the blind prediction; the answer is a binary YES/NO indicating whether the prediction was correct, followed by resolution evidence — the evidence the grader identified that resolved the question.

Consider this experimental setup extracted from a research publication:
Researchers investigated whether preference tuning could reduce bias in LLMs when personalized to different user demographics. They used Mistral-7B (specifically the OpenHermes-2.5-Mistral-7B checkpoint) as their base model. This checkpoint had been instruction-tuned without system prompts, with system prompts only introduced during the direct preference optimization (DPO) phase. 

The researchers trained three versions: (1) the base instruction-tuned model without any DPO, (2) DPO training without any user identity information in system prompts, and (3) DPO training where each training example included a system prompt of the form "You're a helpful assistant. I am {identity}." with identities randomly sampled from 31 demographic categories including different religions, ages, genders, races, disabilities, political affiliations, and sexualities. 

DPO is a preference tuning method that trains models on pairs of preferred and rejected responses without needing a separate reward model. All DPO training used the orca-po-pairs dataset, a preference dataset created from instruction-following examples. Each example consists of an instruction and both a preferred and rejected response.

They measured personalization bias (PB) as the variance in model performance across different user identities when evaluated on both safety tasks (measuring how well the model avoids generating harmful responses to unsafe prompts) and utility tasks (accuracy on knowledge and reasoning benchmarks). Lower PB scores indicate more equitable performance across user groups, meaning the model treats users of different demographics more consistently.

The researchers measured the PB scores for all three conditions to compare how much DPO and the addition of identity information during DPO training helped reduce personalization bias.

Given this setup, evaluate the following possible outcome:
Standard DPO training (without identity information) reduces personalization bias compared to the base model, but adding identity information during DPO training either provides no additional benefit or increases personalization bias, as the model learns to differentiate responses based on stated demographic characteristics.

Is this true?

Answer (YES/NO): NO